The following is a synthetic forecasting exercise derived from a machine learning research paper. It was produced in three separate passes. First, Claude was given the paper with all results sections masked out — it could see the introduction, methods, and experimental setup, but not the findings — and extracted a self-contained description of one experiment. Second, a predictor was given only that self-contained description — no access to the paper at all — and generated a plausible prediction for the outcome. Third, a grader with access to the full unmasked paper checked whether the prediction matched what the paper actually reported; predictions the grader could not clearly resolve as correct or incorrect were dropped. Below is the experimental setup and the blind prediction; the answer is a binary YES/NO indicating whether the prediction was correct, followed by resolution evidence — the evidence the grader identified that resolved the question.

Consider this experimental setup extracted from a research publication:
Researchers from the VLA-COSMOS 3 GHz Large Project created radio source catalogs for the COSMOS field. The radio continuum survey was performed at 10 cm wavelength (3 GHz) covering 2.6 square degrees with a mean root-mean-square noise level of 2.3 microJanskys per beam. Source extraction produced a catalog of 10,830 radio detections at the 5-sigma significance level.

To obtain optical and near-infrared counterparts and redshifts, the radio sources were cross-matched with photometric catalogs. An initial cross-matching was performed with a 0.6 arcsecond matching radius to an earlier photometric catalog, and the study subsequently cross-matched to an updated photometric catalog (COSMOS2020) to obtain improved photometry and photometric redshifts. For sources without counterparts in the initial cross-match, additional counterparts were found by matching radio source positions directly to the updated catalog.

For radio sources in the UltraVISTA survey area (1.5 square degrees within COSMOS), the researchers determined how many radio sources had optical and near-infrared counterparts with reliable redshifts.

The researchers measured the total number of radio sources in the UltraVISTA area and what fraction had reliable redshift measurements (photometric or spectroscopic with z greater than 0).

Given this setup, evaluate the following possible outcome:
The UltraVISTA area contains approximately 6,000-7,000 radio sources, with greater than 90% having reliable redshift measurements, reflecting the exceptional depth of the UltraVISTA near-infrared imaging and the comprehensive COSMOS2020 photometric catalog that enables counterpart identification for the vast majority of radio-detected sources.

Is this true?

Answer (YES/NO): NO